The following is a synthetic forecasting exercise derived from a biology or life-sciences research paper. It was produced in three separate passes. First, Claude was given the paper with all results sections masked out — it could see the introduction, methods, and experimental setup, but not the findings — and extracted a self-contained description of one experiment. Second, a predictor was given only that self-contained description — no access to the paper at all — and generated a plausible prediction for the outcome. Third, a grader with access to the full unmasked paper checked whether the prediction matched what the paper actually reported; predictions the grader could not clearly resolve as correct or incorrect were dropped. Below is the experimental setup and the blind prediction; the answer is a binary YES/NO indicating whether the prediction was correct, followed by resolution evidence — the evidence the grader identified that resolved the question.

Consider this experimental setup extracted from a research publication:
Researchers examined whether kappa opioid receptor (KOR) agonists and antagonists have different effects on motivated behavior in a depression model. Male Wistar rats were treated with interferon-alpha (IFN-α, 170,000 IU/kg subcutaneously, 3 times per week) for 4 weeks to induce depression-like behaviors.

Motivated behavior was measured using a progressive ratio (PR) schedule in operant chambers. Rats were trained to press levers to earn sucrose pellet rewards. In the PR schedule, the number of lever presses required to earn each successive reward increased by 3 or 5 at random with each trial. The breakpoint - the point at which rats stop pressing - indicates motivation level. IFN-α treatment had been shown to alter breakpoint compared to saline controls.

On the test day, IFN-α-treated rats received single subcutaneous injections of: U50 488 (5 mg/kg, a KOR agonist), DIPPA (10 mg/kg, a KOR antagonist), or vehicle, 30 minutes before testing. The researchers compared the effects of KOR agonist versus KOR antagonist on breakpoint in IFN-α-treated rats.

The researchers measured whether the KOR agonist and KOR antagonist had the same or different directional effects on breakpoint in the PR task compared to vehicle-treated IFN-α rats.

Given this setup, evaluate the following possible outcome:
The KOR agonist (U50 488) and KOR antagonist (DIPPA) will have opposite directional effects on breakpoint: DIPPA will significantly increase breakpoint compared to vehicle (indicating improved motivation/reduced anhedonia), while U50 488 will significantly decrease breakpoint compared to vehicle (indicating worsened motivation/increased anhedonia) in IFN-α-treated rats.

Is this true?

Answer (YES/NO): NO